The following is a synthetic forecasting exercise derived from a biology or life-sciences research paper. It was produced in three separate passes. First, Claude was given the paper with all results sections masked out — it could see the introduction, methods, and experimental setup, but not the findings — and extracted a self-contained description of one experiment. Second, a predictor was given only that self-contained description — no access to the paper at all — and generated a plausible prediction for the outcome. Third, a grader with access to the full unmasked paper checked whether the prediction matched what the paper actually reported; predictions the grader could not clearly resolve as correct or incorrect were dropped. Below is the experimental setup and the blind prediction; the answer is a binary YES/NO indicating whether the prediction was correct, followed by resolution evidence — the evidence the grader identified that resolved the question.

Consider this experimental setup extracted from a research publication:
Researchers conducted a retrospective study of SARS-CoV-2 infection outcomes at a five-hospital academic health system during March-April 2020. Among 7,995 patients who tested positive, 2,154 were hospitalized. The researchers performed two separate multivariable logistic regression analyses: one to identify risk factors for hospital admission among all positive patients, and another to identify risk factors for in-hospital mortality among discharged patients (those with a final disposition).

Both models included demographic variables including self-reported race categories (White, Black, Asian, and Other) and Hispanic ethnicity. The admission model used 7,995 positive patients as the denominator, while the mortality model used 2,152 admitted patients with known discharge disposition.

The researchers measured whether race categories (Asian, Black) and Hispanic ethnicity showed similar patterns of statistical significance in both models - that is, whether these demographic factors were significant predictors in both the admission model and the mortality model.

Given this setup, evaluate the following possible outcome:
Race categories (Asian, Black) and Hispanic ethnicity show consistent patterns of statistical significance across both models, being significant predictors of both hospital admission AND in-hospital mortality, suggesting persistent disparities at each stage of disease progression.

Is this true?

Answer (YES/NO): NO